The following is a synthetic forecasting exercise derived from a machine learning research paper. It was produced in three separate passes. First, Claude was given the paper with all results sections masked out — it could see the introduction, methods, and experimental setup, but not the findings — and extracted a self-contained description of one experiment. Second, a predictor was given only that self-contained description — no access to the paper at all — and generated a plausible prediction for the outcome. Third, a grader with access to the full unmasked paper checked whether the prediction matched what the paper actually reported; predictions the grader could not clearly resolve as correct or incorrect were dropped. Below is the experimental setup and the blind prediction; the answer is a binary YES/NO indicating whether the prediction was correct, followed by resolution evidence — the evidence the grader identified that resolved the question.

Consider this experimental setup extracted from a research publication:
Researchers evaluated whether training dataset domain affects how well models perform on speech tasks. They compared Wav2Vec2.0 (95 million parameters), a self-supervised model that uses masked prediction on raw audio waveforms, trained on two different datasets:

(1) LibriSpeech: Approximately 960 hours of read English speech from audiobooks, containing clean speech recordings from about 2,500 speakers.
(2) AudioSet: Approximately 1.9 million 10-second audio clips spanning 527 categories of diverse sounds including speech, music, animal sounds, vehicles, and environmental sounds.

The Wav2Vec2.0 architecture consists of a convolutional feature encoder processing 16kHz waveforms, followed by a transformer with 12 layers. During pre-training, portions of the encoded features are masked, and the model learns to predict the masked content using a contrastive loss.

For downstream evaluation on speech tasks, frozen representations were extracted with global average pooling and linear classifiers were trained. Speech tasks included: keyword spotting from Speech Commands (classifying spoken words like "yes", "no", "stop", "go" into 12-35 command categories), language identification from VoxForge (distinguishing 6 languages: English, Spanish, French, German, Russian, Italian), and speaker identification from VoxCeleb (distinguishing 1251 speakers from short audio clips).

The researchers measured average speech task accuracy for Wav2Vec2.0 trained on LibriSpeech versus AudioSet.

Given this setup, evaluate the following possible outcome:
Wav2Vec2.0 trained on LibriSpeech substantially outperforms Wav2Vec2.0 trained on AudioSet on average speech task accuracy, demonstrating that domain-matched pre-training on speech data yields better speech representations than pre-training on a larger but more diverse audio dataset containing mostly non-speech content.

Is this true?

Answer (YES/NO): YES